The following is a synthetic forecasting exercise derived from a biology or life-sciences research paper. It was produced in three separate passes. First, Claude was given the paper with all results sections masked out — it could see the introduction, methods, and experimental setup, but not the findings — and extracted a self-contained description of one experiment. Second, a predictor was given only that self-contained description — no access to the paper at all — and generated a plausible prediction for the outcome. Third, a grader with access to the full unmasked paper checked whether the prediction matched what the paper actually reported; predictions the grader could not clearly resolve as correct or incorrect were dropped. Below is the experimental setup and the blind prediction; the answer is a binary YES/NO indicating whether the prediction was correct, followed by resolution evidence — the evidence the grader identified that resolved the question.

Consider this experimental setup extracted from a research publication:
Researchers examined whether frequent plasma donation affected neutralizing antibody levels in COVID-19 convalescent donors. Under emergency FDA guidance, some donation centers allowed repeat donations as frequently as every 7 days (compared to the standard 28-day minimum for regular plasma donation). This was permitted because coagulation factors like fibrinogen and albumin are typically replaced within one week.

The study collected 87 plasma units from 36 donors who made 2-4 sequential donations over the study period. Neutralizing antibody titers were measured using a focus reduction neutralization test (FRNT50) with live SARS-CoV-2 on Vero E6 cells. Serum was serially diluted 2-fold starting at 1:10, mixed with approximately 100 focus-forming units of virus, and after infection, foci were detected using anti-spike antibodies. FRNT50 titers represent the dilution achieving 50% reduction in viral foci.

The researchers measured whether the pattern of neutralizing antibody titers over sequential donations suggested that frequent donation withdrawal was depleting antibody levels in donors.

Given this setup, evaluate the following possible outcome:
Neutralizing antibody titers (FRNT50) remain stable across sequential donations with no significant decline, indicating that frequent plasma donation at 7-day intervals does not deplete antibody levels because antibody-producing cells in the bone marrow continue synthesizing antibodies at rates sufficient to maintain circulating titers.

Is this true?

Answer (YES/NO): YES